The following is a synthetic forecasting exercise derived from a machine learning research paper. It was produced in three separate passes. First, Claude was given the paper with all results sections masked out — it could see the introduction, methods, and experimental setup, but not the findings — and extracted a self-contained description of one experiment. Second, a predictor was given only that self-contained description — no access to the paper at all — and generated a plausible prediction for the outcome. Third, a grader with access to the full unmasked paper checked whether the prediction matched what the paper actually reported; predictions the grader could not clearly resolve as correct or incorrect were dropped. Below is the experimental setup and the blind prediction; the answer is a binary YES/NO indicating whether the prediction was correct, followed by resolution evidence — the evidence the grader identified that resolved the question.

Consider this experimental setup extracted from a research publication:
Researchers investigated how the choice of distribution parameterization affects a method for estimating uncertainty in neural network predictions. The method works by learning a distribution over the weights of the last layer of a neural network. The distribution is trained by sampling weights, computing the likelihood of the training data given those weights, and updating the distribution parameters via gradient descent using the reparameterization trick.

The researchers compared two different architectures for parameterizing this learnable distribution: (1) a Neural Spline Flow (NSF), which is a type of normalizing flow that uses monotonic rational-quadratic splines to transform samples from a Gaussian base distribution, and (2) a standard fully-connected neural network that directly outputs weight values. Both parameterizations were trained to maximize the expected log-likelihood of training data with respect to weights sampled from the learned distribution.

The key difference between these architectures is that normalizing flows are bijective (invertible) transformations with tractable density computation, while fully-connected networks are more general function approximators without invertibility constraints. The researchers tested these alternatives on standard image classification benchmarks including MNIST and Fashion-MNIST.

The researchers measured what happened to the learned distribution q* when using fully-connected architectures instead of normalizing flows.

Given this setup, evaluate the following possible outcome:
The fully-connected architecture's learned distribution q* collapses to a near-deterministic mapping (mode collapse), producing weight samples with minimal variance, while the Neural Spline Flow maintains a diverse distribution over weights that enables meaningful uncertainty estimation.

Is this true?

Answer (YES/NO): YES